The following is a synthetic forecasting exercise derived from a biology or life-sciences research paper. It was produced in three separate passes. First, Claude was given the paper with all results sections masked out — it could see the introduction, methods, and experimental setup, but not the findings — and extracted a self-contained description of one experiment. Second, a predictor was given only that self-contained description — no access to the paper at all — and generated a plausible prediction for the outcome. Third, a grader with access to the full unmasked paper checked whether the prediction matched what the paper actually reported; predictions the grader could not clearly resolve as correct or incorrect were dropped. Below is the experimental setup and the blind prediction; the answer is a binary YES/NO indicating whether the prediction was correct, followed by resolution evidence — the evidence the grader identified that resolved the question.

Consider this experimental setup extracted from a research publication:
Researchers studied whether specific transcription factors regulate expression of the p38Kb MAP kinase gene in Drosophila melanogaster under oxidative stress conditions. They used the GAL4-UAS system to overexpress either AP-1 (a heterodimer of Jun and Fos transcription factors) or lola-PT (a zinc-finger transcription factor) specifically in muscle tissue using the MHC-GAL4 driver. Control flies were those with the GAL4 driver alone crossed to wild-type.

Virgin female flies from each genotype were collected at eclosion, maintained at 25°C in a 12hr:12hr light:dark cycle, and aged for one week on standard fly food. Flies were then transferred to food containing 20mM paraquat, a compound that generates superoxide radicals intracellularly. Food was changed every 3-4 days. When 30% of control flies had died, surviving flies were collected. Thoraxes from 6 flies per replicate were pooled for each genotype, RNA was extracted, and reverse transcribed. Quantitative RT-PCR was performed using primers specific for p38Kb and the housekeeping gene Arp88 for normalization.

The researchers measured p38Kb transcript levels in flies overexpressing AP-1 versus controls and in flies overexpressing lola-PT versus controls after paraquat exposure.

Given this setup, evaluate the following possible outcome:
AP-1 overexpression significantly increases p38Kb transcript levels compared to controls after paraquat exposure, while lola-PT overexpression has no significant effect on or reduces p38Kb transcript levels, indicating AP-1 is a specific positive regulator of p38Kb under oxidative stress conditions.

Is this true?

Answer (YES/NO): NO